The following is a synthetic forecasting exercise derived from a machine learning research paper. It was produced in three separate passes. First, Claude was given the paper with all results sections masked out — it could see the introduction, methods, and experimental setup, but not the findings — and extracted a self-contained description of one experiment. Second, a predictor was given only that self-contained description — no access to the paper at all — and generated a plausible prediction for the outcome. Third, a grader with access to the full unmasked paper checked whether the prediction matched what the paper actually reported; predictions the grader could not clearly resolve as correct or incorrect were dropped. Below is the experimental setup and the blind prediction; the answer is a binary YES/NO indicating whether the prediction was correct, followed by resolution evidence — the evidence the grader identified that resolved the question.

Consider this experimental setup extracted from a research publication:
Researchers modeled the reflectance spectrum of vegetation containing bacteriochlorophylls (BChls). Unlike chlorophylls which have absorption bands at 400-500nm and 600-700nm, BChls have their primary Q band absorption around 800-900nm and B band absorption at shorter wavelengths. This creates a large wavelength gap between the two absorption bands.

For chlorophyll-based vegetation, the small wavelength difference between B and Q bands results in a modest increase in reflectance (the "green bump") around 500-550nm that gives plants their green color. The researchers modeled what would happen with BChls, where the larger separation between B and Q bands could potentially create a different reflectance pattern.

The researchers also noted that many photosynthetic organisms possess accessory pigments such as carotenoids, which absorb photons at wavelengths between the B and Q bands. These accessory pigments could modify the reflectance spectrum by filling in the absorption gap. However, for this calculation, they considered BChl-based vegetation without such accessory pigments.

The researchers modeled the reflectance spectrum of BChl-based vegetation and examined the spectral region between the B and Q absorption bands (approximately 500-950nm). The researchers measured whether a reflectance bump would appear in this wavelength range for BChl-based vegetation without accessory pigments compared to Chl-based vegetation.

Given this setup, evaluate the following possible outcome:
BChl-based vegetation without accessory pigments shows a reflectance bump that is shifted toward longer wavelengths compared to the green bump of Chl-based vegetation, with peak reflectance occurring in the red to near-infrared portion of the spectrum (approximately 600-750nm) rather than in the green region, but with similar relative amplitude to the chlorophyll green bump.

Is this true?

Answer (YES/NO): NO